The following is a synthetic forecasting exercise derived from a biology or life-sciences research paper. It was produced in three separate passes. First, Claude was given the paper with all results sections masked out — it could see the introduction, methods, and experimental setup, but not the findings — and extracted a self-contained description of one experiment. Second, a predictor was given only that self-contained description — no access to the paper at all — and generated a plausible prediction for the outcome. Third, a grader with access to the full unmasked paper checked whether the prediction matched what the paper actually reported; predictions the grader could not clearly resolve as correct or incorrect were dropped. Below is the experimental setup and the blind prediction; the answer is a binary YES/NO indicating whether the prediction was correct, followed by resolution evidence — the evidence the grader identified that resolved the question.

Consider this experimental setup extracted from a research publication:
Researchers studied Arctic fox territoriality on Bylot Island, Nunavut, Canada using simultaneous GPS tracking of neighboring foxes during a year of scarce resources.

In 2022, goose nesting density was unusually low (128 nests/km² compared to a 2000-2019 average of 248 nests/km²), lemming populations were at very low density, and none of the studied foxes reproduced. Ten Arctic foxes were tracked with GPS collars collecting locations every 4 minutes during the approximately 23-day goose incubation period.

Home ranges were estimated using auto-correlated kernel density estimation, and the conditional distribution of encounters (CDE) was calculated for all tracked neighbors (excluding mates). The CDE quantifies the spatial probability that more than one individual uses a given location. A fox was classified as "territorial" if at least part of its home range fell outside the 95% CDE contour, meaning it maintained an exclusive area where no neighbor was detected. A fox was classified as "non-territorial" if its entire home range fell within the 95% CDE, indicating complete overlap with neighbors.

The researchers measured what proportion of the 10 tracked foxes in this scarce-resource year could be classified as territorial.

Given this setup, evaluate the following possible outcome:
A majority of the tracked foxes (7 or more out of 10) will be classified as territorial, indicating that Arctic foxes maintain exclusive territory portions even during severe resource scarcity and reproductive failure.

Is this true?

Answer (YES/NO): YES